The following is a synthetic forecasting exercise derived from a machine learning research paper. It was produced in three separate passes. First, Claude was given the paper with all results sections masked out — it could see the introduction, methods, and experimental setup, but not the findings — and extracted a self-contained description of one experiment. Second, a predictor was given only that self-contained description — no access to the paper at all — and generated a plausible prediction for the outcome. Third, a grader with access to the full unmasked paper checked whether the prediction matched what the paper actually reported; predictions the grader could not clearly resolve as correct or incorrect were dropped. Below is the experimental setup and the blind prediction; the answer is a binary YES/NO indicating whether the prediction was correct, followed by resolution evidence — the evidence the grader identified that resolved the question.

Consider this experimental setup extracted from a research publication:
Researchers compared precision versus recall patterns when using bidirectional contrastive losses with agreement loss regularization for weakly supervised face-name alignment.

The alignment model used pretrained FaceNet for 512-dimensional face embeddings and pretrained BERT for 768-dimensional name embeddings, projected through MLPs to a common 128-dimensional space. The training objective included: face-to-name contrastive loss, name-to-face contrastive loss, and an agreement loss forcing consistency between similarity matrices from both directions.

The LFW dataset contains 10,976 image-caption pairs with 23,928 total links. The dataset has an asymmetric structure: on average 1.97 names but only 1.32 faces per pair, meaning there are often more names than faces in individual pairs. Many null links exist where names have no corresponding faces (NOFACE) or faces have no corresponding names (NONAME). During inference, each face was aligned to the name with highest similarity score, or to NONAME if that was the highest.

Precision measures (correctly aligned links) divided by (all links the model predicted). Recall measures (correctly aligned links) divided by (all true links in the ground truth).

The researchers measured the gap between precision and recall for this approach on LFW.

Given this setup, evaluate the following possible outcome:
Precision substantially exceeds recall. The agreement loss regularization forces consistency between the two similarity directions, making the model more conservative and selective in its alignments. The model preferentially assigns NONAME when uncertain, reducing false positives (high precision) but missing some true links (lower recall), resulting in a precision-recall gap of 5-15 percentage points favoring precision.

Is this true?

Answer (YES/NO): NO